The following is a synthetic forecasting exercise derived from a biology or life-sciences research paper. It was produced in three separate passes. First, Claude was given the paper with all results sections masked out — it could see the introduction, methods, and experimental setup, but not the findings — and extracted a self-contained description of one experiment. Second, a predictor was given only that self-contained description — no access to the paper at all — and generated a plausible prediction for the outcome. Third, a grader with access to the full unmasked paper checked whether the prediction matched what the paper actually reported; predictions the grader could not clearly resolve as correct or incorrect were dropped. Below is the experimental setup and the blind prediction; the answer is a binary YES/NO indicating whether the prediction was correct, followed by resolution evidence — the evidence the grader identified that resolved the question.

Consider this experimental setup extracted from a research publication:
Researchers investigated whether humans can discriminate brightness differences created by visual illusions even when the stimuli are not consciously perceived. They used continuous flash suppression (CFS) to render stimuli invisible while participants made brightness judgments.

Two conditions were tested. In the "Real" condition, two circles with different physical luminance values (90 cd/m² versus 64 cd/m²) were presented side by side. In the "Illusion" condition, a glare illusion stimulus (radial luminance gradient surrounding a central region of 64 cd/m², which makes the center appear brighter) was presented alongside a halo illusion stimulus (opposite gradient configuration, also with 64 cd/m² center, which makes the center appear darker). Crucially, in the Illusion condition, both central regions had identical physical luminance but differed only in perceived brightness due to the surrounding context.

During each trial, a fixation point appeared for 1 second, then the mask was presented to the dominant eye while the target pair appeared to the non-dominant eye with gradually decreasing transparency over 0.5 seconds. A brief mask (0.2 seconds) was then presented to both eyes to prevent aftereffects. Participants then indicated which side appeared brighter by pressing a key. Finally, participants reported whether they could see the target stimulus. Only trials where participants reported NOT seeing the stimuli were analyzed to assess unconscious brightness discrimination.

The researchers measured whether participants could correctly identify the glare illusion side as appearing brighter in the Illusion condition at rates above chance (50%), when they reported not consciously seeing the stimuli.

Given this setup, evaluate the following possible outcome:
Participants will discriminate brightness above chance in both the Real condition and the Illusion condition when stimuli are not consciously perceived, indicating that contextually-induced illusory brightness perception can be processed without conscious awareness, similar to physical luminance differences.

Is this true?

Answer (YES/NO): YES